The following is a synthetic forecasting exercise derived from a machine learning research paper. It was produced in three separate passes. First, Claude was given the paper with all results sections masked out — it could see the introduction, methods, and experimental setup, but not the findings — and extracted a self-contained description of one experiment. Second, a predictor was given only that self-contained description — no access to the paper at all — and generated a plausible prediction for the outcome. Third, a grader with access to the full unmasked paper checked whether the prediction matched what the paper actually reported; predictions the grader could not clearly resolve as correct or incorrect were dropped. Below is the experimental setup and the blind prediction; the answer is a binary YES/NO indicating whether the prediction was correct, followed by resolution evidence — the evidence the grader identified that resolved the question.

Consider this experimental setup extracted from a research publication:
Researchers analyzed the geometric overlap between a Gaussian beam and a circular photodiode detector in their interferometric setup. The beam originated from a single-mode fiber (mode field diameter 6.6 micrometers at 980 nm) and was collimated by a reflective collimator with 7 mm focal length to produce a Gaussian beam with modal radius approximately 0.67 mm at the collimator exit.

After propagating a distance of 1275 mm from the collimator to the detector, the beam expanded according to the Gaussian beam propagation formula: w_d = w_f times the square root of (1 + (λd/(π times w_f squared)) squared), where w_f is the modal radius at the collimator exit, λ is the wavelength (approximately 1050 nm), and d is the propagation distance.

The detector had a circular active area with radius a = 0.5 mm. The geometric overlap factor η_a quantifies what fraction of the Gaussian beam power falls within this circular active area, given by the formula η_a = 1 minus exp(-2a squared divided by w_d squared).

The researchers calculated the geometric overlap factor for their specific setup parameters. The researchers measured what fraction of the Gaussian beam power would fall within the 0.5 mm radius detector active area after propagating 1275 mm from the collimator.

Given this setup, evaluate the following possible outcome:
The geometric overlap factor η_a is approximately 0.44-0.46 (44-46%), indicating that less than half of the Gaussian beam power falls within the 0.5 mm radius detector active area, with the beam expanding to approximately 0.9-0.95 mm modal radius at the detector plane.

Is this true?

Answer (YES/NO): YES